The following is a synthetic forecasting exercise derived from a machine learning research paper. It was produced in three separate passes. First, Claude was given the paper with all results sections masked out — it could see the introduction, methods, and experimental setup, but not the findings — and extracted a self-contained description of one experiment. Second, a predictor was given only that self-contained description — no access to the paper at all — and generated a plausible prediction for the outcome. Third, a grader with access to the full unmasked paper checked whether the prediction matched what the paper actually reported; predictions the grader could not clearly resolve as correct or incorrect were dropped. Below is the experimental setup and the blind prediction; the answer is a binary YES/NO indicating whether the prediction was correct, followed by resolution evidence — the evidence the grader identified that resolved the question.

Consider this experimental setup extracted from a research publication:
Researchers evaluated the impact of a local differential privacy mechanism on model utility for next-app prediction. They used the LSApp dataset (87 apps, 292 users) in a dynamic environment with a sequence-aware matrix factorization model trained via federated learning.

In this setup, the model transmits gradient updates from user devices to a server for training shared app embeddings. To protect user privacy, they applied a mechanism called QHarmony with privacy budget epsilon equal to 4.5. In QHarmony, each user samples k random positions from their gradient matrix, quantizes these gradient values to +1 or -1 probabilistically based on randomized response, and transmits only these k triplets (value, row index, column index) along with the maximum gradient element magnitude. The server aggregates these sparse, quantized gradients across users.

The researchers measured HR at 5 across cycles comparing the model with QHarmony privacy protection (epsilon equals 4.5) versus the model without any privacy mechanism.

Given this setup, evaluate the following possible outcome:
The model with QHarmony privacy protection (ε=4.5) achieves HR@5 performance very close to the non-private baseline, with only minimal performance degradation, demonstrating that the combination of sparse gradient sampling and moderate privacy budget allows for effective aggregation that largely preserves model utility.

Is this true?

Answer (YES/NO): NO